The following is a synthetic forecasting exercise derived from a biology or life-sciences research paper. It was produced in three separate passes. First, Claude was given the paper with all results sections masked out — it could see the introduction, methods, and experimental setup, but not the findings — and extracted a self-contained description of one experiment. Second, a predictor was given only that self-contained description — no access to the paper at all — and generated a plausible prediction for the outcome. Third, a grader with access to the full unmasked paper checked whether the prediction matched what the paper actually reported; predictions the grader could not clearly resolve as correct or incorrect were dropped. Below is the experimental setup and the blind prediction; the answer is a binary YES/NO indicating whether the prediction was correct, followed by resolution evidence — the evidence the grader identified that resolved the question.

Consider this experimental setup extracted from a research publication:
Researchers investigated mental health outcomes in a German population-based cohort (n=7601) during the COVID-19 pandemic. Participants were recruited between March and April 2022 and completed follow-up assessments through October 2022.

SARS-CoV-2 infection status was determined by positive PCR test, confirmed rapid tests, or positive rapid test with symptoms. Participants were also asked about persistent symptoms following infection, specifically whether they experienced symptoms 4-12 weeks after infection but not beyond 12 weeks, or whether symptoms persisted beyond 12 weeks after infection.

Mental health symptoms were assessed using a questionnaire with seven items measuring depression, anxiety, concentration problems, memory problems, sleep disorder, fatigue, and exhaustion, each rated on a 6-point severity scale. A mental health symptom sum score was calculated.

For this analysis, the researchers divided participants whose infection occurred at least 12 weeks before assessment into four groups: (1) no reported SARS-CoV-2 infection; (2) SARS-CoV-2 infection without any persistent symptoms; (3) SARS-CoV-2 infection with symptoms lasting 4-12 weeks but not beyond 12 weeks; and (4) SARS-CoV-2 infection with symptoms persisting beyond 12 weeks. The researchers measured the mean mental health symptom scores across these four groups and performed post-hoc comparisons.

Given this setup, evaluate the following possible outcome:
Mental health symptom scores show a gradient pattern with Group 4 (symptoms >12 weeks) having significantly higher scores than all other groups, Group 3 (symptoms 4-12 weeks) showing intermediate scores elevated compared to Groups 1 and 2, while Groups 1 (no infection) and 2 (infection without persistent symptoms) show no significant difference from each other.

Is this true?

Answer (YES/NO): NO